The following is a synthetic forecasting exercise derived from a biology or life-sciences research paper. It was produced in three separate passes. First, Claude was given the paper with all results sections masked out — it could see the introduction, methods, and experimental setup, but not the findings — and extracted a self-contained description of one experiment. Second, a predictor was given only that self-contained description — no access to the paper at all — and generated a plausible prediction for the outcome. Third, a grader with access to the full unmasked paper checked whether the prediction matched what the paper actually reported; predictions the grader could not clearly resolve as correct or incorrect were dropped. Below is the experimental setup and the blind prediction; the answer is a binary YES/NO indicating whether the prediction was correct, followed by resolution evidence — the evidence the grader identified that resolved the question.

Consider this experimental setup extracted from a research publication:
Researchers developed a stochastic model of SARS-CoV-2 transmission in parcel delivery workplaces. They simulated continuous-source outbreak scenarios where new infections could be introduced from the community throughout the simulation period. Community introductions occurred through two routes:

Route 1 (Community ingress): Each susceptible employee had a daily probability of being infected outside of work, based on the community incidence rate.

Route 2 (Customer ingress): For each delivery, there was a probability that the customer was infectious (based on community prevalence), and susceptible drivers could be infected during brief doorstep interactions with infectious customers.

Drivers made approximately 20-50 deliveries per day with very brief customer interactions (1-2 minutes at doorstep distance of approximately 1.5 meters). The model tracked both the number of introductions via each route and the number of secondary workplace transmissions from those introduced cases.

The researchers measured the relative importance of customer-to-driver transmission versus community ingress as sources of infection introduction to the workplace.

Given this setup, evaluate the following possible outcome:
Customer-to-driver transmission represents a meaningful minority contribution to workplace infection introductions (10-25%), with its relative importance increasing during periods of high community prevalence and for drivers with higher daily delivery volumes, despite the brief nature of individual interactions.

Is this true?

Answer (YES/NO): YES